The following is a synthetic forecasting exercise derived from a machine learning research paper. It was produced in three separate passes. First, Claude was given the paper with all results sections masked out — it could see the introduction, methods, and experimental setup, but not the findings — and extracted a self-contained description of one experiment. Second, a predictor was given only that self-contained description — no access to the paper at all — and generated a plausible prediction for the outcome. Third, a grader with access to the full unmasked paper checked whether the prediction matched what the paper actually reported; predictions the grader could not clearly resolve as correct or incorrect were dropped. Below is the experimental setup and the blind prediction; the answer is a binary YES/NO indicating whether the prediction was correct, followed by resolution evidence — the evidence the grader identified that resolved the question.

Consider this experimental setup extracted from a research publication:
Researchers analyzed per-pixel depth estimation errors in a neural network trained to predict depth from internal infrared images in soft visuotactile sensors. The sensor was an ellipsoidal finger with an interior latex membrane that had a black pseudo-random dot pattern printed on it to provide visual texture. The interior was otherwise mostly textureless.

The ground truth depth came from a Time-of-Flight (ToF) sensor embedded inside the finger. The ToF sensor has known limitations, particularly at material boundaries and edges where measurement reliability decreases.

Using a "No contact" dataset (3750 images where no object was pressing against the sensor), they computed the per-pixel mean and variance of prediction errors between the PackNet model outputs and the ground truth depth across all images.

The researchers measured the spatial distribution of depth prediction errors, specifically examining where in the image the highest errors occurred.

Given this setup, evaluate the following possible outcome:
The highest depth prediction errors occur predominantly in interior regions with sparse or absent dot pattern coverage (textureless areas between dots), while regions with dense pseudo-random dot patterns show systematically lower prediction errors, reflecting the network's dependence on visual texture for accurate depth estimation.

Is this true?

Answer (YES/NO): NO